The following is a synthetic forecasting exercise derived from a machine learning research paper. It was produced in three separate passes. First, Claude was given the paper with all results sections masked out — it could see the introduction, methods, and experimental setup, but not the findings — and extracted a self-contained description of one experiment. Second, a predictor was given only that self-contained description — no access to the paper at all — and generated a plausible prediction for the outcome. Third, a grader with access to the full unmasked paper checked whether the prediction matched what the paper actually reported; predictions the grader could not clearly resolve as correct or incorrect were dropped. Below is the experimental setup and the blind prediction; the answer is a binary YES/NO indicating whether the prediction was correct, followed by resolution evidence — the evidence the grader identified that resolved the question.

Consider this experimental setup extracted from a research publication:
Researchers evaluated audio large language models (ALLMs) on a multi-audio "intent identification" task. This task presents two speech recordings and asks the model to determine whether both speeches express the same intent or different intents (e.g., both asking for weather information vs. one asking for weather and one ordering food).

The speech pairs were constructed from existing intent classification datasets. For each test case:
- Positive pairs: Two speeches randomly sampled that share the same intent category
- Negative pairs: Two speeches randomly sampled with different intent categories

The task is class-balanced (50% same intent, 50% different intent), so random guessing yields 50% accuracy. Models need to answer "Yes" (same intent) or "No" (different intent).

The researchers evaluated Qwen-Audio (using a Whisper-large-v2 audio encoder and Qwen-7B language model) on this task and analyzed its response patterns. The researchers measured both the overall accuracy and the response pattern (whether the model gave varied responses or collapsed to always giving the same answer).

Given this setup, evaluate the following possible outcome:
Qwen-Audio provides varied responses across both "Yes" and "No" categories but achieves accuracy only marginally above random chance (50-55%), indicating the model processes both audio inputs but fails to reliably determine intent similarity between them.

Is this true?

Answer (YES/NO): NO